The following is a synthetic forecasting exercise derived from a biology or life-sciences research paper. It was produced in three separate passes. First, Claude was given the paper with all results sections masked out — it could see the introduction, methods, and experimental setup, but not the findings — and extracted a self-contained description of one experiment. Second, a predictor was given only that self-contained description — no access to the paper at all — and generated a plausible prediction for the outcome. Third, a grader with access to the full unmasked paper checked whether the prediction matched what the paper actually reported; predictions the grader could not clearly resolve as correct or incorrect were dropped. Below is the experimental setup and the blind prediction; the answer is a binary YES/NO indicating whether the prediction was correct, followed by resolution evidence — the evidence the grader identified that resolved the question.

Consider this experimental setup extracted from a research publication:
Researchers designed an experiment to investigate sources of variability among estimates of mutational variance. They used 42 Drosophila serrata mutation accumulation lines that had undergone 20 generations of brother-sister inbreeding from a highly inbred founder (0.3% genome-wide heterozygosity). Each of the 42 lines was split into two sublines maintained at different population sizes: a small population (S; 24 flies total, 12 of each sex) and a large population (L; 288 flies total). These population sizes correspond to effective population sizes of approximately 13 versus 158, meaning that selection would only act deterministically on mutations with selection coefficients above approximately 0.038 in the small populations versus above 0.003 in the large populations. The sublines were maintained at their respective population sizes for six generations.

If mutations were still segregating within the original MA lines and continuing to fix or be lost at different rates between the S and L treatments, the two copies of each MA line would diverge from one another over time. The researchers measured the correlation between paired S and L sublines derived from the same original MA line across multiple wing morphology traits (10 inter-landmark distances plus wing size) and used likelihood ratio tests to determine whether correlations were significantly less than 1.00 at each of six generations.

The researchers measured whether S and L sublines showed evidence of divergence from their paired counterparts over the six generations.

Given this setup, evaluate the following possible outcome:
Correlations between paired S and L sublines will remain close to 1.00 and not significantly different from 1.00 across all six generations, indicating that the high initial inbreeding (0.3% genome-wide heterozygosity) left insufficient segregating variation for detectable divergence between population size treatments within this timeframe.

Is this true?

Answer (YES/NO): YES